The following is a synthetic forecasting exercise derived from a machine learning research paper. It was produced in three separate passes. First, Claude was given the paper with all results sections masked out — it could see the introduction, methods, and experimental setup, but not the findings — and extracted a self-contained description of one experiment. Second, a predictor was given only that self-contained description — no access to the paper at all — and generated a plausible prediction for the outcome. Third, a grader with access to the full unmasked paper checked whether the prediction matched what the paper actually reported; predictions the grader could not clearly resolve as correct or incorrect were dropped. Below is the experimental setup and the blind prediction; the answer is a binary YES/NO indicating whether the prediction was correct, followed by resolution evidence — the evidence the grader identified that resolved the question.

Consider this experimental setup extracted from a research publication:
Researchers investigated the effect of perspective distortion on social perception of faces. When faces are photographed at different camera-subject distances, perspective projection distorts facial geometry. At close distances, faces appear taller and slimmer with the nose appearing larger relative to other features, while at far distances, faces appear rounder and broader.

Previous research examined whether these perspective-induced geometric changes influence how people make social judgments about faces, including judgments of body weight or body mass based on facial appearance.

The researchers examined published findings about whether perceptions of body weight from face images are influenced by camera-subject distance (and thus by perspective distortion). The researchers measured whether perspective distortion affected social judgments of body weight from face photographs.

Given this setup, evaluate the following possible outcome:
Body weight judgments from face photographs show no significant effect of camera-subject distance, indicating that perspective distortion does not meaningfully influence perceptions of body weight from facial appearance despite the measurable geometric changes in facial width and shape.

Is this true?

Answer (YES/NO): NO